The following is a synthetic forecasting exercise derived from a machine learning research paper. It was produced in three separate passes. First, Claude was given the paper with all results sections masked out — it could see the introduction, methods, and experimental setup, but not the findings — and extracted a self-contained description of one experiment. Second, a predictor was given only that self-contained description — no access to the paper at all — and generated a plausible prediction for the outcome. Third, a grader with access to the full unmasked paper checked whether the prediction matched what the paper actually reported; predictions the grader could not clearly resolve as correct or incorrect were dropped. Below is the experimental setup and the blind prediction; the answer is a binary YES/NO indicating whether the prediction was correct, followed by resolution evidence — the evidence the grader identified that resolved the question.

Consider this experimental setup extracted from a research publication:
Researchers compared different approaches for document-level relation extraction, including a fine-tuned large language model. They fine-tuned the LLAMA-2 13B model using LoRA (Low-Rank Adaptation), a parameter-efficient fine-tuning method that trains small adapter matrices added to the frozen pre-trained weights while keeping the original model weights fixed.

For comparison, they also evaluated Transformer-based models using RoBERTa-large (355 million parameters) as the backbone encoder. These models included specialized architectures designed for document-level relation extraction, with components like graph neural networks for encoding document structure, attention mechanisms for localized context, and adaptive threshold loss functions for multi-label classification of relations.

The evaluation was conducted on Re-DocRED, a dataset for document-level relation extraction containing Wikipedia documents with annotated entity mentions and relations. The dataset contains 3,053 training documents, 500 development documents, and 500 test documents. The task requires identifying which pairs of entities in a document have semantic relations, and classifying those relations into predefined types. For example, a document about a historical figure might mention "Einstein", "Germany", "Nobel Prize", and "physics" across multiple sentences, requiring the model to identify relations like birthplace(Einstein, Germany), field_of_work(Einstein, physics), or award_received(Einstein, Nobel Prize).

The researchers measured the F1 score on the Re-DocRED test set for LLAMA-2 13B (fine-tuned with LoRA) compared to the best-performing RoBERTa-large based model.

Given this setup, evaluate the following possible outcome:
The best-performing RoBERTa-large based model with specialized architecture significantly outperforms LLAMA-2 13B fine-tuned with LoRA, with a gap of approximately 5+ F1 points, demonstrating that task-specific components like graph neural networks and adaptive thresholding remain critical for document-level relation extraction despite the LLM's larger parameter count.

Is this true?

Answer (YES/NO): NO